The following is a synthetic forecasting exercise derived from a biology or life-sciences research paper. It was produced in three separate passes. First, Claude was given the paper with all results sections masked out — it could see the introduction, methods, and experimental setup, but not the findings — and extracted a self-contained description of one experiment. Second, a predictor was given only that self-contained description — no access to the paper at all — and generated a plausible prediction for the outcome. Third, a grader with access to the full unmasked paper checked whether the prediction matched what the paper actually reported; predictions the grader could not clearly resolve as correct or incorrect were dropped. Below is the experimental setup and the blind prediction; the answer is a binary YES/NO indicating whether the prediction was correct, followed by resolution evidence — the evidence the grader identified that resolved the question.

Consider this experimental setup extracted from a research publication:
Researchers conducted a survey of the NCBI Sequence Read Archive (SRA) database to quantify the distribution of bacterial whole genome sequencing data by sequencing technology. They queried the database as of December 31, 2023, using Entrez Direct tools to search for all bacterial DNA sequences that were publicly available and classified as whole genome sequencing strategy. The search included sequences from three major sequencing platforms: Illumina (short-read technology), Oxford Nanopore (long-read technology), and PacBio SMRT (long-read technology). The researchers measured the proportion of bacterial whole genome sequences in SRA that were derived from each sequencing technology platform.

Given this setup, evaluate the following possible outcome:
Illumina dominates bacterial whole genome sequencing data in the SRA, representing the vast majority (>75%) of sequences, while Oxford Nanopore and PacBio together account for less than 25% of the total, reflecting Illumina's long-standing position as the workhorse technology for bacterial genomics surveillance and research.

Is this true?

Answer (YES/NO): YES